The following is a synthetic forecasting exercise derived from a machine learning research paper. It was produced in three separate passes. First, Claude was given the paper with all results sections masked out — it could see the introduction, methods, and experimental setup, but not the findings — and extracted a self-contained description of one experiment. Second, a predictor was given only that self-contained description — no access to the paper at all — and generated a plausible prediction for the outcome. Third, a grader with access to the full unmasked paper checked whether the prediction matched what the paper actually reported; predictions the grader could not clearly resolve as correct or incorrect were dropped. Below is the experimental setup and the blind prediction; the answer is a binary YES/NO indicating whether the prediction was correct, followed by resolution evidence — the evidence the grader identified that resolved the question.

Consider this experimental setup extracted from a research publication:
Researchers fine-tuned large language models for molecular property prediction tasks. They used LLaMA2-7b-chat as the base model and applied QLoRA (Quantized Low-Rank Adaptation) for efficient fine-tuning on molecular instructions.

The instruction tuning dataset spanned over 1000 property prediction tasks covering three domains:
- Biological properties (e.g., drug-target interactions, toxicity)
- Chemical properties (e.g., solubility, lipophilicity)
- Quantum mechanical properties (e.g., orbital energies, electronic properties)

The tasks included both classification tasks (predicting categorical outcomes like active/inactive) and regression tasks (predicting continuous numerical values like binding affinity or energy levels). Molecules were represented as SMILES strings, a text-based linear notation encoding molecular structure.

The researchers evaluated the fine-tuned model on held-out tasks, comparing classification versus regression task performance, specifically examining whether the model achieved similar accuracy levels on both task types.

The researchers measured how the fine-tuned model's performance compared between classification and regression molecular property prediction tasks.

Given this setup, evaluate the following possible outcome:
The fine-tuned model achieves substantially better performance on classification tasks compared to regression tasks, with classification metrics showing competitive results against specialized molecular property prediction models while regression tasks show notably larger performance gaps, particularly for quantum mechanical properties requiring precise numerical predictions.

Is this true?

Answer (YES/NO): NO